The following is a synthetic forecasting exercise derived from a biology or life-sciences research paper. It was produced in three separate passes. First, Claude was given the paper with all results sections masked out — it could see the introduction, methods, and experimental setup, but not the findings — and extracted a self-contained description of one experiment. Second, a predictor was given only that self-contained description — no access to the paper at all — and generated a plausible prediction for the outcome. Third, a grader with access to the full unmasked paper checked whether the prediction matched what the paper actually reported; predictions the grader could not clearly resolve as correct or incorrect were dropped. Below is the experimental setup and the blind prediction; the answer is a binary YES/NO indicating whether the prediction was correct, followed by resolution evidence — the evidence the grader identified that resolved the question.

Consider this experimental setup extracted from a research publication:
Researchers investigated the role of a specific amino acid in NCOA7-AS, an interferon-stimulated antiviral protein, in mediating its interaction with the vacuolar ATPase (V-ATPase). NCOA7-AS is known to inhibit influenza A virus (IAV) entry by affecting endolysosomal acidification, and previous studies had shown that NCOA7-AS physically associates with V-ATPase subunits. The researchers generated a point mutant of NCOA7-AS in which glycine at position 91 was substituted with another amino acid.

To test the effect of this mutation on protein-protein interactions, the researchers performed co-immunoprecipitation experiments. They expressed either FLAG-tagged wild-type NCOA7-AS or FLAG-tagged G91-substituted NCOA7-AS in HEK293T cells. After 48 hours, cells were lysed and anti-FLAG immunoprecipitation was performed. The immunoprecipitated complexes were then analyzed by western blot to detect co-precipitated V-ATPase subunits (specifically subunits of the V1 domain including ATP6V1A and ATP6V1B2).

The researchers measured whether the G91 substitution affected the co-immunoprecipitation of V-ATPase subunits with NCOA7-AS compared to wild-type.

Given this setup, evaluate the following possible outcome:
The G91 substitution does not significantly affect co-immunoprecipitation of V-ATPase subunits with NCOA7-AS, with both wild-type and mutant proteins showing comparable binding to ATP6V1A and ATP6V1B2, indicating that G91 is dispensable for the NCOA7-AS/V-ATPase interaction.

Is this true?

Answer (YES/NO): NO